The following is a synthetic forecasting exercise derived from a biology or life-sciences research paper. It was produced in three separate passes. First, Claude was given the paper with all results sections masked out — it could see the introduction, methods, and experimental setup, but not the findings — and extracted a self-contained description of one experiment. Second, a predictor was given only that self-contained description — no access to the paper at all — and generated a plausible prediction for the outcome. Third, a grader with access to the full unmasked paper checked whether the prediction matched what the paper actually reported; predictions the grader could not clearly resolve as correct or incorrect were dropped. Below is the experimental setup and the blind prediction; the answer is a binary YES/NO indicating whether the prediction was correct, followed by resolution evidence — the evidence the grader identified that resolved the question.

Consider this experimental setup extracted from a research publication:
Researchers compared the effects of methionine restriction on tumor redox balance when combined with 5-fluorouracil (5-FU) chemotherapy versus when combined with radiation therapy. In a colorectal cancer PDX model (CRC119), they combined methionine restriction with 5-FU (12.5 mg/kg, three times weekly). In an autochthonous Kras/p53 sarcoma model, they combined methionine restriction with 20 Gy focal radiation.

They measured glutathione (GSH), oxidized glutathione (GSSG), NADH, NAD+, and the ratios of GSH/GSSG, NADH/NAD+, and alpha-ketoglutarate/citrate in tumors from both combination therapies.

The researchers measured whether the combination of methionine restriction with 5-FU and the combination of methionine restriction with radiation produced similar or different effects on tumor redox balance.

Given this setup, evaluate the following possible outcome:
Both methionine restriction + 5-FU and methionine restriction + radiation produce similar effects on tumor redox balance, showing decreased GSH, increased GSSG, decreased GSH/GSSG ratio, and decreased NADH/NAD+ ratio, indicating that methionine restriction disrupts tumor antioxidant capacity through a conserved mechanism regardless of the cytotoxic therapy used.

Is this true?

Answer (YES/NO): NO